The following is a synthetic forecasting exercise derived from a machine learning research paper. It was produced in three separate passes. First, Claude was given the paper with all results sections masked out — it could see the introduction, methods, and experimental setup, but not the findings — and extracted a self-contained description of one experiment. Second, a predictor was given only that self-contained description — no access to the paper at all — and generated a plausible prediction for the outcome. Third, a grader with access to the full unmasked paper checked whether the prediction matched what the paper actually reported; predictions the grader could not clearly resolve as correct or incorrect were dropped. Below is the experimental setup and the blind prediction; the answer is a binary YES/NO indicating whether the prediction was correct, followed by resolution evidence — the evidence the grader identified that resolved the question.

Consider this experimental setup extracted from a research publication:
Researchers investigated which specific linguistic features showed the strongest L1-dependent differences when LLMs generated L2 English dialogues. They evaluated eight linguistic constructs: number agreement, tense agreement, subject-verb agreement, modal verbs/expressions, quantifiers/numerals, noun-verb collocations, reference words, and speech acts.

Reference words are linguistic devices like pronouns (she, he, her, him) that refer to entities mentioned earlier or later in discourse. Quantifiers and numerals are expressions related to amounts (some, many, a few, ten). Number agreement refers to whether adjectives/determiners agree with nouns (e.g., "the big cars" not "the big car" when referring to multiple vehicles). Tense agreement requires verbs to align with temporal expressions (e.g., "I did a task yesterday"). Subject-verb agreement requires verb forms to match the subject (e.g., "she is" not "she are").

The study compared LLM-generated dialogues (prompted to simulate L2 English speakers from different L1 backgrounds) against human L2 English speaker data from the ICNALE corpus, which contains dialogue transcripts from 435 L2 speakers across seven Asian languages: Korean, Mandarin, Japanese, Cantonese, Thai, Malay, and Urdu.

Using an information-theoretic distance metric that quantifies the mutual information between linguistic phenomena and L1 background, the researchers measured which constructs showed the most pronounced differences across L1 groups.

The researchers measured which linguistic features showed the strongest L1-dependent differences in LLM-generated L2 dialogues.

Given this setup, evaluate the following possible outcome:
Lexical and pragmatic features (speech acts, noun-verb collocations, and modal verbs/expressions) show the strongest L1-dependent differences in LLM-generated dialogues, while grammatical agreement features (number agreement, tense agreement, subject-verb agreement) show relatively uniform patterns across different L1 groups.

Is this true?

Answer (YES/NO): NO